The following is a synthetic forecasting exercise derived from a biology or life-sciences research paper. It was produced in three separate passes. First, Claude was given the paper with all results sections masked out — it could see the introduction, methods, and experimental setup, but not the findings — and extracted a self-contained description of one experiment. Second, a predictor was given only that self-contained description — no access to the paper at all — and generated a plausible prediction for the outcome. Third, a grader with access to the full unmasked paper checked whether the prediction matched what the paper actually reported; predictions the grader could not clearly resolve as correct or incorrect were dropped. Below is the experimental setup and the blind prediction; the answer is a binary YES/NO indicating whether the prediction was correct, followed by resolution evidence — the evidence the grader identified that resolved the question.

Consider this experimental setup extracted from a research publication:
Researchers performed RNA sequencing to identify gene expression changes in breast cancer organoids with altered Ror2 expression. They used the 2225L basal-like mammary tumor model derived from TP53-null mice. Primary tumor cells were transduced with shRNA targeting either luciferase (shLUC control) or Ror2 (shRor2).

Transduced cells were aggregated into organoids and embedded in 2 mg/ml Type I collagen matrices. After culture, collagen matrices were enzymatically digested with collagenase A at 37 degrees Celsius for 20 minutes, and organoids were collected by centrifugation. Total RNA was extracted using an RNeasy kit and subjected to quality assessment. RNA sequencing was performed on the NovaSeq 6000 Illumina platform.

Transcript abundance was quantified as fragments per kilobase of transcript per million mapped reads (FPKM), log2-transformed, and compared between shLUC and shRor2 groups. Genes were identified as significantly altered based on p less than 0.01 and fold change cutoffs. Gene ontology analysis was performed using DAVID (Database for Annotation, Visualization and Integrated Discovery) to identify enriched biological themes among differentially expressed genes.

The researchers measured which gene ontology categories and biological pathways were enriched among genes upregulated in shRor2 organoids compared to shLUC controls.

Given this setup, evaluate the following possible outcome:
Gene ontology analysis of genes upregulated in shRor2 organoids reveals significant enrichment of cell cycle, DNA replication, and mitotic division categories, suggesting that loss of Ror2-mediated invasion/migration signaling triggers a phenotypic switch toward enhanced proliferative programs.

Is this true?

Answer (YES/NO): NO